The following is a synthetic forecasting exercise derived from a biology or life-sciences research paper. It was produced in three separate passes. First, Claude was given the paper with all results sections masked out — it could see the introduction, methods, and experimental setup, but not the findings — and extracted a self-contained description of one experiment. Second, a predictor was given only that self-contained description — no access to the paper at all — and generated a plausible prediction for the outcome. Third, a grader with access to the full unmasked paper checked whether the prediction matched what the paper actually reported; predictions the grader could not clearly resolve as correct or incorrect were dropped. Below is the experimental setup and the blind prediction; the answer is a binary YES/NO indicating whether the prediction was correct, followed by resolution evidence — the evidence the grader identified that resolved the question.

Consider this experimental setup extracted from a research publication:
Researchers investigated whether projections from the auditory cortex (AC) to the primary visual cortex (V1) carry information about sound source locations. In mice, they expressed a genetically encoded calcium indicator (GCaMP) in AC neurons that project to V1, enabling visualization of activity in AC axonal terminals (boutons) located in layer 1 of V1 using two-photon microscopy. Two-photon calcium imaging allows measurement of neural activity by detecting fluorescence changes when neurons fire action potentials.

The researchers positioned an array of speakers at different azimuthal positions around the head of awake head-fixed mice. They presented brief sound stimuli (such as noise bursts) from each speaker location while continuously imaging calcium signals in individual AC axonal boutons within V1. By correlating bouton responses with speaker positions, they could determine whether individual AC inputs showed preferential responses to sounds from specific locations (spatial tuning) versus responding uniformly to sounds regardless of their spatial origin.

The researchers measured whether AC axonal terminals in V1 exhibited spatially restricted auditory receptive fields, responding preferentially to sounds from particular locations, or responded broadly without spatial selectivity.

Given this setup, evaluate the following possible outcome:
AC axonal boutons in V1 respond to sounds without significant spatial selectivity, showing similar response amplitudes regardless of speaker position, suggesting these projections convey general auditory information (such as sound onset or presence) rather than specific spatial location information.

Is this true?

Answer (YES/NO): NO